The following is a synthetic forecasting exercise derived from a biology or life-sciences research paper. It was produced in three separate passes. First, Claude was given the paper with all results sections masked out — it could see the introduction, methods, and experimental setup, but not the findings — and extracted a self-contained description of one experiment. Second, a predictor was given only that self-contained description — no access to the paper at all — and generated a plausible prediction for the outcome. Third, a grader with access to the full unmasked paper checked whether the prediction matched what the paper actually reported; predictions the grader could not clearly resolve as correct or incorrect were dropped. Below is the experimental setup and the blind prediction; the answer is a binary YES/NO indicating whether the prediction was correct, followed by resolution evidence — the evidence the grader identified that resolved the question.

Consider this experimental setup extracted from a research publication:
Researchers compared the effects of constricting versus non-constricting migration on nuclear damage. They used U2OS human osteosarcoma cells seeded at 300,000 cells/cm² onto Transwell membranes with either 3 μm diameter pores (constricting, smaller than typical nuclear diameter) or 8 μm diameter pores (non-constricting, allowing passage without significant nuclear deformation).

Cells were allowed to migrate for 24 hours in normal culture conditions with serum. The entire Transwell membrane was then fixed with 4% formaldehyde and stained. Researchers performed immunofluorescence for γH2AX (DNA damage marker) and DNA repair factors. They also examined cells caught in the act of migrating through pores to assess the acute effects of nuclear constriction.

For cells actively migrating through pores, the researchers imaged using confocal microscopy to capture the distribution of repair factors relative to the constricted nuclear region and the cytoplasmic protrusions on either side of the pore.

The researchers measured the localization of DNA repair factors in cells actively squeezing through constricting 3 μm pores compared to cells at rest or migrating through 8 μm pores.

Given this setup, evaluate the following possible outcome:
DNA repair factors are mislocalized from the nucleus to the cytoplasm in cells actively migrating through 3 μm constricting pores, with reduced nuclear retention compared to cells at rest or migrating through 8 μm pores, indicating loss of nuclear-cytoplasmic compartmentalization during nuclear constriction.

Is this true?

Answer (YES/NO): YES